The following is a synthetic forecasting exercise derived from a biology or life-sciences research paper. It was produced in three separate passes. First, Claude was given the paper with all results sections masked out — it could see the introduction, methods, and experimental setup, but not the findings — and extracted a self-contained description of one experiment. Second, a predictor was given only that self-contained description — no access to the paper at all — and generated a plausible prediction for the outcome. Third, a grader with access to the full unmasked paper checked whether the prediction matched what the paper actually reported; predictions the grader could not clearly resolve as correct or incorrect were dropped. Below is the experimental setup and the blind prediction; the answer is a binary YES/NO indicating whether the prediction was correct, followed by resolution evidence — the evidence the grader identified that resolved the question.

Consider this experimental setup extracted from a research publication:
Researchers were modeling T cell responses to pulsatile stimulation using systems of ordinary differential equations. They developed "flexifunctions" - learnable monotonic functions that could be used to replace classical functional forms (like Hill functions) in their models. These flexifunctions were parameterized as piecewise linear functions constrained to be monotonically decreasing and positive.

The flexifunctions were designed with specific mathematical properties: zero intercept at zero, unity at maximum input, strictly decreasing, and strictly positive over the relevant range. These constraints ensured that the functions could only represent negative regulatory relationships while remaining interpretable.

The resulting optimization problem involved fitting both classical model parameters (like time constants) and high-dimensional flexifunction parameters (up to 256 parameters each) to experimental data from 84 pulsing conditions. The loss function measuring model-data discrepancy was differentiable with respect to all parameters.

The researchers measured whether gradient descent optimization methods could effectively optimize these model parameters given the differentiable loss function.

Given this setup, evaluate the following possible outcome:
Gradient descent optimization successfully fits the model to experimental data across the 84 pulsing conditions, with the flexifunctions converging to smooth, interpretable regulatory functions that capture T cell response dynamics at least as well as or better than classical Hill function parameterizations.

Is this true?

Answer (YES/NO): NO